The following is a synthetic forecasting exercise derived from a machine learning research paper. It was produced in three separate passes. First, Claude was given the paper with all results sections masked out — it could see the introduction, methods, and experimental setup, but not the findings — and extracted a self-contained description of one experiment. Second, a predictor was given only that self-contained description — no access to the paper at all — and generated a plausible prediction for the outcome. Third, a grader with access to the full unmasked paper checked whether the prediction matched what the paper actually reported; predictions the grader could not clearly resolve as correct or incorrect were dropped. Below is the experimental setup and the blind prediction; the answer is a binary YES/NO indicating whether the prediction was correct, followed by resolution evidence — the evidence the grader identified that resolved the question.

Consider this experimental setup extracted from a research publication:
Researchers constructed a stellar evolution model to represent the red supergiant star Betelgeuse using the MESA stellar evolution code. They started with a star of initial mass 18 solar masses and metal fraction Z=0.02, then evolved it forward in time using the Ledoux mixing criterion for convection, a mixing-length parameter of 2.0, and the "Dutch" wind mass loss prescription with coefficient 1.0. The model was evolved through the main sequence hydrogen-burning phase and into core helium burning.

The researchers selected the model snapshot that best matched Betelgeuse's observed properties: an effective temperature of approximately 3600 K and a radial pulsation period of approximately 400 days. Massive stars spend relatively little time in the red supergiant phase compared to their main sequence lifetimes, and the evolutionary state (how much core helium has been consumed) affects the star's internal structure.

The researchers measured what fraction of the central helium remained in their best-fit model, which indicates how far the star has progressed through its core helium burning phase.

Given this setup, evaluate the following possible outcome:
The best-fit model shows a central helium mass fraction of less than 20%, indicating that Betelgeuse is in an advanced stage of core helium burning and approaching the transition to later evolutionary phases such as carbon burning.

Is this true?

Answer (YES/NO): NO